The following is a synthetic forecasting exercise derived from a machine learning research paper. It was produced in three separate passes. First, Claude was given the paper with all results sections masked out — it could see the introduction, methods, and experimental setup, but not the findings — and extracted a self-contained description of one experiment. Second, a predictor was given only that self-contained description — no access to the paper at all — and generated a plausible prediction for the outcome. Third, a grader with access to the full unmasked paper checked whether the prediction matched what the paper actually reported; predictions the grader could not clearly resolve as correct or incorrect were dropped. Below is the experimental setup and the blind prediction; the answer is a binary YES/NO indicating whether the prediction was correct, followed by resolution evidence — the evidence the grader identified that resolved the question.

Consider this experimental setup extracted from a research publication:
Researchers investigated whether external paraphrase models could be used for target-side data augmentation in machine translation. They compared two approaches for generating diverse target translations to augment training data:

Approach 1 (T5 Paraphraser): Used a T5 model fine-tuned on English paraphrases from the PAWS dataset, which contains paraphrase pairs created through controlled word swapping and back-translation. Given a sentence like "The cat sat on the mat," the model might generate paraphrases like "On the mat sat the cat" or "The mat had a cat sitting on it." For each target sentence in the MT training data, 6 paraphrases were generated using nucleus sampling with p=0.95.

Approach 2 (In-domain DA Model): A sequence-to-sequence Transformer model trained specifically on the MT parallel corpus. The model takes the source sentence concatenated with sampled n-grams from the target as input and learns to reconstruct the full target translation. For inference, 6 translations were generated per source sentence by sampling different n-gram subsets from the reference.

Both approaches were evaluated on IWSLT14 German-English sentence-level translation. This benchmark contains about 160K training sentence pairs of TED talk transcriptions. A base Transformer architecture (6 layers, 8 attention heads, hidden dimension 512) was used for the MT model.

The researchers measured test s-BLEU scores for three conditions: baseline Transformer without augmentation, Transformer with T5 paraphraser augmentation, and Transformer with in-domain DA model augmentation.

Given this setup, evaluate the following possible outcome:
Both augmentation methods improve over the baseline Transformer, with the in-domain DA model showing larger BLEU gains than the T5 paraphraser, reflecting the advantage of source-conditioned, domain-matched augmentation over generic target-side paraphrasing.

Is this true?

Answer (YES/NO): NO